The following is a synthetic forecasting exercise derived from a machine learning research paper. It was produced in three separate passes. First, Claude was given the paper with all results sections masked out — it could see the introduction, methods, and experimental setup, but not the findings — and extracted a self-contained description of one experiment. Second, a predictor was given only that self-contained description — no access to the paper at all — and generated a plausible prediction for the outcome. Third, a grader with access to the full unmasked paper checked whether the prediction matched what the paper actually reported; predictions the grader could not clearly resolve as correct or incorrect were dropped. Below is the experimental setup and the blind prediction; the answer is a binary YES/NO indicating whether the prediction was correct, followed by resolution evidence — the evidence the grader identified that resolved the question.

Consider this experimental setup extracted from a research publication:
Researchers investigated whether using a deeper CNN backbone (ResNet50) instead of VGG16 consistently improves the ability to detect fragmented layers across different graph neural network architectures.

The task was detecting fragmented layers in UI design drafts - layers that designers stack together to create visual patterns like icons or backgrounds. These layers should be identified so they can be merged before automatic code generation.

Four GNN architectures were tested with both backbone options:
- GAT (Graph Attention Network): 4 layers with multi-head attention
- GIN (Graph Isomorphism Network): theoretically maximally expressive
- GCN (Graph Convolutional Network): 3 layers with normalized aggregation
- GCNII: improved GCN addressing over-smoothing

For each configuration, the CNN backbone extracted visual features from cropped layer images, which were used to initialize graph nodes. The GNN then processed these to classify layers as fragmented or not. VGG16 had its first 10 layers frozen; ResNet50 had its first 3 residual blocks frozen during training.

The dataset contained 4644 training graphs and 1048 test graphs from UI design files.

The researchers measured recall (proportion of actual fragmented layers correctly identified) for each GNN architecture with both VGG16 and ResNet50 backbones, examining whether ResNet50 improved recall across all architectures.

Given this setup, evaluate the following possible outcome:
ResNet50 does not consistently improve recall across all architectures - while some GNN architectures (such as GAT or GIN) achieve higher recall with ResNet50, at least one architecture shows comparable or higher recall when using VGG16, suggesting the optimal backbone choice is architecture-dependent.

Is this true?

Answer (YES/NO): YES